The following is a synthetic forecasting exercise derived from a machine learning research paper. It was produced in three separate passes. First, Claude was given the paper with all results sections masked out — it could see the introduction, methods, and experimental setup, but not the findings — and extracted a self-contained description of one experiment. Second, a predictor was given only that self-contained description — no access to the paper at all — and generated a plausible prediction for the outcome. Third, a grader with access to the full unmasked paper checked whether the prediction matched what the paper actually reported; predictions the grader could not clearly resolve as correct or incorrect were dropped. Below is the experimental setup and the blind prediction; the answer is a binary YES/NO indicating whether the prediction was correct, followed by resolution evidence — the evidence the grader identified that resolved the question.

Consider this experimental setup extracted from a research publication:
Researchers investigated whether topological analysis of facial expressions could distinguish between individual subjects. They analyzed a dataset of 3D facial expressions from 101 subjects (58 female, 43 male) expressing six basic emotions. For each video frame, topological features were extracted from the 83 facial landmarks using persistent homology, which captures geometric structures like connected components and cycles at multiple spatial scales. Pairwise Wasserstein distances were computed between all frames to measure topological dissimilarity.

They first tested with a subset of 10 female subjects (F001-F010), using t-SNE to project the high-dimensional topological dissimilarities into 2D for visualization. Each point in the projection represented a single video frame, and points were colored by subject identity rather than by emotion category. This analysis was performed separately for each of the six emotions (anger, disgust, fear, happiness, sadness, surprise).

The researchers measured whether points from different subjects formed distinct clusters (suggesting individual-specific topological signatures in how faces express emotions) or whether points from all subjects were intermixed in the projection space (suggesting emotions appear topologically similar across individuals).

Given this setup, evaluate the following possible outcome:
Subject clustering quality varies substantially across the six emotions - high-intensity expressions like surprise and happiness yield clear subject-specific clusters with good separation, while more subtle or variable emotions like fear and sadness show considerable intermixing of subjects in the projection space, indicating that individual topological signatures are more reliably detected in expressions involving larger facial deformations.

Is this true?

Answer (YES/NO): NO